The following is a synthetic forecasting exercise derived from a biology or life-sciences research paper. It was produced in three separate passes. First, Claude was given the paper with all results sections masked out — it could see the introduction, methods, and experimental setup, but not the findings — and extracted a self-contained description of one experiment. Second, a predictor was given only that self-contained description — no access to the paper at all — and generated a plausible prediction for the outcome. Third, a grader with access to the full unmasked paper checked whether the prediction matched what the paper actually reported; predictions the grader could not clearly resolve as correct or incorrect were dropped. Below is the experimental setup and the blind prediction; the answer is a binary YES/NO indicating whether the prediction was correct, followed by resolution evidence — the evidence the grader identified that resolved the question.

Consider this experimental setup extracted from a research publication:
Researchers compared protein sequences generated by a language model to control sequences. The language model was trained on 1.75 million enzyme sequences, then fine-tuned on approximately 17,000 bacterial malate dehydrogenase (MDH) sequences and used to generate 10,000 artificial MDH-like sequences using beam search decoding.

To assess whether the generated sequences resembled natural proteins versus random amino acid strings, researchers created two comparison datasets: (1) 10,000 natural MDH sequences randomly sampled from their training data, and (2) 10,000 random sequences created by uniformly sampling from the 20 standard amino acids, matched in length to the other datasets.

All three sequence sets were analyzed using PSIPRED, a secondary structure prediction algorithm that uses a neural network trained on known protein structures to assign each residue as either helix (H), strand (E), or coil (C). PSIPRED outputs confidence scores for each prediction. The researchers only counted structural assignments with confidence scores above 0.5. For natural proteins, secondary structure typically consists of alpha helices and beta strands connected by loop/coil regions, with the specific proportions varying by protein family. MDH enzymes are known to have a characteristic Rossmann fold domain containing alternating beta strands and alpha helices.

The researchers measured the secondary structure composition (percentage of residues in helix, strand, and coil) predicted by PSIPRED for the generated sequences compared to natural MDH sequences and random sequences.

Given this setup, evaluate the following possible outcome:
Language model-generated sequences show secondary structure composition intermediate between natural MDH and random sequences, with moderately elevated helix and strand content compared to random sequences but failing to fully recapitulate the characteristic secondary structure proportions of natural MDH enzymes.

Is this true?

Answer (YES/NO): NO